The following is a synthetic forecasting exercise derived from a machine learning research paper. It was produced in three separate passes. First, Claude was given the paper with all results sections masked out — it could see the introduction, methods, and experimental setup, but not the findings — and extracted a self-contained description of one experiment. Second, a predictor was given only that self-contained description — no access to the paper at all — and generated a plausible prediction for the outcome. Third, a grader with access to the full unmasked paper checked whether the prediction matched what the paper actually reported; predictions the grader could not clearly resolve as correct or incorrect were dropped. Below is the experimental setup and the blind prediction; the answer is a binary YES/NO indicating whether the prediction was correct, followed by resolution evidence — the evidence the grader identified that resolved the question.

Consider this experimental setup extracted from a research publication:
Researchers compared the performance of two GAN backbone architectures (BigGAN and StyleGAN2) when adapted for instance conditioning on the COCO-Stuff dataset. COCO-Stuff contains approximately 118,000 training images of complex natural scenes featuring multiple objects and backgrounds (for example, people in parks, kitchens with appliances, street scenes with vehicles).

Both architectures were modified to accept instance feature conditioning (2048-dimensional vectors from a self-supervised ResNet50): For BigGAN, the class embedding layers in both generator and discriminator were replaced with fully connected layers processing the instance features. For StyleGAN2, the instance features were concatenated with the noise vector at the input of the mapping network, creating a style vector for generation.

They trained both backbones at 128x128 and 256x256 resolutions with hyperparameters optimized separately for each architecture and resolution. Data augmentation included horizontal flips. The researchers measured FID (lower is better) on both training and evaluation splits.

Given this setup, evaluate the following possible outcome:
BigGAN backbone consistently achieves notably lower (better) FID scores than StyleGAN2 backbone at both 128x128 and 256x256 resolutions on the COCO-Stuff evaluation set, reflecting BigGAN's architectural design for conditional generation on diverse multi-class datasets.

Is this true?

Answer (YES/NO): NO